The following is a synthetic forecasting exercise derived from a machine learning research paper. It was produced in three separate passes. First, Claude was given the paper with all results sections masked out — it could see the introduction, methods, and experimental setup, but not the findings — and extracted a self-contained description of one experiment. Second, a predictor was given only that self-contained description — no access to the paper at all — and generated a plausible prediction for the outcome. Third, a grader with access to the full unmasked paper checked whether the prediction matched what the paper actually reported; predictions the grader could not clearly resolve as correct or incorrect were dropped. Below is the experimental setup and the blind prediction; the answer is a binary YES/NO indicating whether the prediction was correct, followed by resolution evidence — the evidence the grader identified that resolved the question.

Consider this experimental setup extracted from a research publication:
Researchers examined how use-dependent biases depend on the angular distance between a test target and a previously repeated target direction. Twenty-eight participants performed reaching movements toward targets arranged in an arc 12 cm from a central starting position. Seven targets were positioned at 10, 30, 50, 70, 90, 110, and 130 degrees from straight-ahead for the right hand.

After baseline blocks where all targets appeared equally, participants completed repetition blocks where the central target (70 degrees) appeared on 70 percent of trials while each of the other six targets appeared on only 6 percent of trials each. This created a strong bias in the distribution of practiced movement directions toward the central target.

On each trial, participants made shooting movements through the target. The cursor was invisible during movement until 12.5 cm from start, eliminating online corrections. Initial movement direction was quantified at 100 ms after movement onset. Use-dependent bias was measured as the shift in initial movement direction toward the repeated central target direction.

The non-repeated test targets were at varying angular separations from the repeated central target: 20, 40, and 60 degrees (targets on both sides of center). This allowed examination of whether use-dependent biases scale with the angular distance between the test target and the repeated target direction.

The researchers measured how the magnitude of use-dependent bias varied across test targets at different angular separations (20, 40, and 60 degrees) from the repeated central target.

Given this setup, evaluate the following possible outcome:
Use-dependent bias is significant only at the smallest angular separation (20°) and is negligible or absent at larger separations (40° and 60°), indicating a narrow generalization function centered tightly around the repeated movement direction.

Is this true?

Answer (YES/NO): NO